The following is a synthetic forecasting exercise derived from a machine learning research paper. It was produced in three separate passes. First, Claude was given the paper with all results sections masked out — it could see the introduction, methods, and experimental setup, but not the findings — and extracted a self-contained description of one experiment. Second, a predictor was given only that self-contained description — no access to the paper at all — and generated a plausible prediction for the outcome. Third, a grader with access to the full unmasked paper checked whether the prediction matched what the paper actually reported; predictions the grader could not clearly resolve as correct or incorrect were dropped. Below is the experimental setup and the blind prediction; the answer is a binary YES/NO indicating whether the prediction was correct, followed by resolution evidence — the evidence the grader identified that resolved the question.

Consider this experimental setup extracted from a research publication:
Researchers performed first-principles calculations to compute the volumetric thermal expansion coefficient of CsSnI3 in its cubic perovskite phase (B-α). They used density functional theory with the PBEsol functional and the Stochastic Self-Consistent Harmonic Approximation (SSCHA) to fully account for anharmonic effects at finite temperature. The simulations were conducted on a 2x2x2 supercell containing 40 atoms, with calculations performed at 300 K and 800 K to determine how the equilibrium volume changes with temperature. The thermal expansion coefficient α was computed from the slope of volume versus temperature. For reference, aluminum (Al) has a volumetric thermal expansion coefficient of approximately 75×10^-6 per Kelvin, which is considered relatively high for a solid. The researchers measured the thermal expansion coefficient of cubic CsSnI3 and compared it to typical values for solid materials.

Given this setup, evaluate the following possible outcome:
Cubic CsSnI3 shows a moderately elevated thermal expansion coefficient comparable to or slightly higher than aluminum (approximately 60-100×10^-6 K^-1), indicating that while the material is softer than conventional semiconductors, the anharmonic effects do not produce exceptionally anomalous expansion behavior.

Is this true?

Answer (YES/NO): YES